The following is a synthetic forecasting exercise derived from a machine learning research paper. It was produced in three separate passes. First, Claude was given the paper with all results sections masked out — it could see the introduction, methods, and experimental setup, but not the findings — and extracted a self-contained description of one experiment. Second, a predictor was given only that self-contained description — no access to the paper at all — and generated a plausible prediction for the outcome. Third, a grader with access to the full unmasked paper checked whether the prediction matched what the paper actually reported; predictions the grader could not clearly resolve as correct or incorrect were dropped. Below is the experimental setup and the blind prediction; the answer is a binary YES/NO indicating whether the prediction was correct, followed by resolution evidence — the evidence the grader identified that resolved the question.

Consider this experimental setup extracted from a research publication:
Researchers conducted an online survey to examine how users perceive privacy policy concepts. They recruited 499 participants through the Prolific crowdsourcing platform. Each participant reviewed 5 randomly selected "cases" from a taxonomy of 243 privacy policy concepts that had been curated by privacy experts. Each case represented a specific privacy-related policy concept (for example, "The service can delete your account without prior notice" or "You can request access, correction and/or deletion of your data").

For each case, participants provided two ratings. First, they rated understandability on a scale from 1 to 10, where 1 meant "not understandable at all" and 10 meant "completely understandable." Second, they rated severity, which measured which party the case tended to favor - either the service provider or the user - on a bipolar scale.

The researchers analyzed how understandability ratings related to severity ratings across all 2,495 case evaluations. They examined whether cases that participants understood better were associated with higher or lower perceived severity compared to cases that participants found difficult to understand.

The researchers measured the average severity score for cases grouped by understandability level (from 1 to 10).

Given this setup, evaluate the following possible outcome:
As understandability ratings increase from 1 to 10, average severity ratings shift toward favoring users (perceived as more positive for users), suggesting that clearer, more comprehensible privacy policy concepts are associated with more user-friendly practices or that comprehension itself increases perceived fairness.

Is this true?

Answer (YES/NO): YES